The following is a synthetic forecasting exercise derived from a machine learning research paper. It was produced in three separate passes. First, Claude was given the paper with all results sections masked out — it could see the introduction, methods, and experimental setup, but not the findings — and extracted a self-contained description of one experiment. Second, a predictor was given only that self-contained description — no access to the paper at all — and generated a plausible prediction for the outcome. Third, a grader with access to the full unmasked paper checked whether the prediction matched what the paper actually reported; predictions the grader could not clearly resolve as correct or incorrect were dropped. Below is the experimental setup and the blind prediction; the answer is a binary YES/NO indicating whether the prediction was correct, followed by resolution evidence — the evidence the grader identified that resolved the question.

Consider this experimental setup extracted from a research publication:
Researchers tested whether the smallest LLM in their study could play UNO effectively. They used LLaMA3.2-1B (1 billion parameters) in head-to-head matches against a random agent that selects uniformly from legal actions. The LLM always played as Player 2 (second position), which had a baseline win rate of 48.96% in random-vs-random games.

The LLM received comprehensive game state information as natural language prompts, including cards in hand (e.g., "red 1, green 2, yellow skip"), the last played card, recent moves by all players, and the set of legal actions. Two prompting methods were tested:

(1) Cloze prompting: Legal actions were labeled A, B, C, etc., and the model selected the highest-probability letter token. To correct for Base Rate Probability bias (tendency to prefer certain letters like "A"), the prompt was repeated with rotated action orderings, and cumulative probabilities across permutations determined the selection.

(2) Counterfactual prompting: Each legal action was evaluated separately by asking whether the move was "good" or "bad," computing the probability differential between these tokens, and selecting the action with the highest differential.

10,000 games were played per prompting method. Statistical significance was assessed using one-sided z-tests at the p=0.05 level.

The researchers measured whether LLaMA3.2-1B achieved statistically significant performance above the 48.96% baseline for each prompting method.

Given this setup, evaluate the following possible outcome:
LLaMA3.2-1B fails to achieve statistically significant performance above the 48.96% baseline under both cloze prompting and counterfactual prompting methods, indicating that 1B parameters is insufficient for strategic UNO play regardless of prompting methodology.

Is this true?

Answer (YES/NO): NO